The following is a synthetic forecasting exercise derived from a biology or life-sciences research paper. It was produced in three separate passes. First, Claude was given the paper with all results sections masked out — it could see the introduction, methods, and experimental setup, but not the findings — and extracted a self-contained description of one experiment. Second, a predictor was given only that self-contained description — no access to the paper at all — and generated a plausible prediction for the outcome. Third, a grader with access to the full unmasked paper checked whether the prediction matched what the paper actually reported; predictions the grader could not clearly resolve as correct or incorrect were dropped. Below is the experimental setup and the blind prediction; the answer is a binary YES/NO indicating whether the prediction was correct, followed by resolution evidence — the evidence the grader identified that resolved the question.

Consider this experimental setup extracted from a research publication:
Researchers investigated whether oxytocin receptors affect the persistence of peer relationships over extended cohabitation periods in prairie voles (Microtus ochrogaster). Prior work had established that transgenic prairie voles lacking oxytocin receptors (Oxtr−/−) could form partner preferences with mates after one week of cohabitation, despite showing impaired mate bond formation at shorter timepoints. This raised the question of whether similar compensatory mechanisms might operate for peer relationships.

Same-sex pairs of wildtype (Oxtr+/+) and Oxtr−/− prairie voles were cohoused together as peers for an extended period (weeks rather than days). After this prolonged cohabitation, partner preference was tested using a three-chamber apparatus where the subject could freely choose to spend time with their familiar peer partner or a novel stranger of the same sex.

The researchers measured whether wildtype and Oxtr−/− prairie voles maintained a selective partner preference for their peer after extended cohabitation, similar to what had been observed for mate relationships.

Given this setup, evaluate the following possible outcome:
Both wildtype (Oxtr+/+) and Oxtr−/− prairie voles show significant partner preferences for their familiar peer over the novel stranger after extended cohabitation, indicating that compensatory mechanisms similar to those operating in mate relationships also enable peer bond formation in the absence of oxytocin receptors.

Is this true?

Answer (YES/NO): YES